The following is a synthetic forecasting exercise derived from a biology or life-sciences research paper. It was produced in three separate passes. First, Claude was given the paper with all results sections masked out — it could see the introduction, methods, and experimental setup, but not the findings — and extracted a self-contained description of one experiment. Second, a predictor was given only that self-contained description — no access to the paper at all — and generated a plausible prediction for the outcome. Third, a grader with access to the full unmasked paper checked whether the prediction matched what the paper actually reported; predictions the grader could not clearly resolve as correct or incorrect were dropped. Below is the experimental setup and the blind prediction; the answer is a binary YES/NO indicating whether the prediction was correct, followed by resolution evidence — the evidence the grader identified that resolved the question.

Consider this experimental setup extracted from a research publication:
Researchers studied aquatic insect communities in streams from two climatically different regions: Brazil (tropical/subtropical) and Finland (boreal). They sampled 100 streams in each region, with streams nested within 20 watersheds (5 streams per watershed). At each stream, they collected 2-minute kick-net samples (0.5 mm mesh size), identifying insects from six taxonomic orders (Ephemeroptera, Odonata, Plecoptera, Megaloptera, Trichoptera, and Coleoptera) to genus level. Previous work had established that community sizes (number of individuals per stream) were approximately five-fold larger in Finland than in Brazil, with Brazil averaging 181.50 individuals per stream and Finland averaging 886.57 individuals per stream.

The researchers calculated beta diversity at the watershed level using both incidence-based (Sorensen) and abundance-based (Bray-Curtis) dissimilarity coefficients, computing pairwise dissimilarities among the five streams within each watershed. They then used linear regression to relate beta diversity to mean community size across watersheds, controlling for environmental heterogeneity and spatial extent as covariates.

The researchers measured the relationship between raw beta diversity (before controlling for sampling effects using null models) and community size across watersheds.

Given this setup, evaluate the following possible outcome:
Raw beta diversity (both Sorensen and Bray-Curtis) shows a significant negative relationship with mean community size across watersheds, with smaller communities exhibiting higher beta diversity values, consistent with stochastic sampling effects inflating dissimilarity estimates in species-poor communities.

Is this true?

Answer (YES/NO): NO